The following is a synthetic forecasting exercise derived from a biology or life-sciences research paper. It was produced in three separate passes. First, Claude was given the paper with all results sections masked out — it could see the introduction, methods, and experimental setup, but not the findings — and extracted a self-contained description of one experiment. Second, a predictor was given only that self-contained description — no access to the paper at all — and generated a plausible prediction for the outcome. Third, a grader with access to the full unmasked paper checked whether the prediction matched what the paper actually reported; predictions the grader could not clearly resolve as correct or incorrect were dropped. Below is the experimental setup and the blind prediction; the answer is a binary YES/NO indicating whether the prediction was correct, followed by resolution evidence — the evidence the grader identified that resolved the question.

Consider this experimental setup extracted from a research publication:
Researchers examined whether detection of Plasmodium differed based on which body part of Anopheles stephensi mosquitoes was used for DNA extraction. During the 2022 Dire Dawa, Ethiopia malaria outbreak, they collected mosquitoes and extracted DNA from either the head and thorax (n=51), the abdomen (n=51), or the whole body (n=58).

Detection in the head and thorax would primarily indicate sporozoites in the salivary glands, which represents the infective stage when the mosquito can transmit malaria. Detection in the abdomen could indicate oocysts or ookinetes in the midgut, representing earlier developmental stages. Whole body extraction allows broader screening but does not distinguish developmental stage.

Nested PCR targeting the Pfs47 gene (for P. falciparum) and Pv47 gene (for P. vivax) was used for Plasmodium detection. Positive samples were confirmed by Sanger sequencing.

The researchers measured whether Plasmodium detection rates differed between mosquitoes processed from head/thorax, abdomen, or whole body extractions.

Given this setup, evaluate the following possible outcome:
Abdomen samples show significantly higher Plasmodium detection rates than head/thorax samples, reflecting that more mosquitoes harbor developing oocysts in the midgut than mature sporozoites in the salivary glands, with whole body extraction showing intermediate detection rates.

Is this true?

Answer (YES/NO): NO